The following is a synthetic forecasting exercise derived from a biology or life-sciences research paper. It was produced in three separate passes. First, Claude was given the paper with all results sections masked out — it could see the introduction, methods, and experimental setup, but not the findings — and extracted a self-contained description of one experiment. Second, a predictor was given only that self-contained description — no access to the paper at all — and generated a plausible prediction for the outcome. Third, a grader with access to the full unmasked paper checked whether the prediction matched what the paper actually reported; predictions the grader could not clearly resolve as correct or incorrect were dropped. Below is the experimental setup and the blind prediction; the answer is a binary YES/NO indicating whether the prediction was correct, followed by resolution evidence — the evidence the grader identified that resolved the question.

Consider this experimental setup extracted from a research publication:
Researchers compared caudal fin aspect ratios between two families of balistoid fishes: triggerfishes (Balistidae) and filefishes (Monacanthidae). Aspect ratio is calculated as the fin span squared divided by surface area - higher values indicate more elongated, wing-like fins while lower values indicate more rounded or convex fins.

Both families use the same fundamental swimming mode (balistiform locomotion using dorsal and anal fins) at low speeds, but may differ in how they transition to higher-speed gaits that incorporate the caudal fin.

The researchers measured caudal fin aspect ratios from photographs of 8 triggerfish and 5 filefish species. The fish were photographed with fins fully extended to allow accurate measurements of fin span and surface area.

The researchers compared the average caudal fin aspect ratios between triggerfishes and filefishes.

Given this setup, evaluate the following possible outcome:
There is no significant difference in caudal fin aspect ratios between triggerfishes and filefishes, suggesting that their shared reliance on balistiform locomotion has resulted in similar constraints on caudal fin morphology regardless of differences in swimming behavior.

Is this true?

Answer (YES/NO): NO